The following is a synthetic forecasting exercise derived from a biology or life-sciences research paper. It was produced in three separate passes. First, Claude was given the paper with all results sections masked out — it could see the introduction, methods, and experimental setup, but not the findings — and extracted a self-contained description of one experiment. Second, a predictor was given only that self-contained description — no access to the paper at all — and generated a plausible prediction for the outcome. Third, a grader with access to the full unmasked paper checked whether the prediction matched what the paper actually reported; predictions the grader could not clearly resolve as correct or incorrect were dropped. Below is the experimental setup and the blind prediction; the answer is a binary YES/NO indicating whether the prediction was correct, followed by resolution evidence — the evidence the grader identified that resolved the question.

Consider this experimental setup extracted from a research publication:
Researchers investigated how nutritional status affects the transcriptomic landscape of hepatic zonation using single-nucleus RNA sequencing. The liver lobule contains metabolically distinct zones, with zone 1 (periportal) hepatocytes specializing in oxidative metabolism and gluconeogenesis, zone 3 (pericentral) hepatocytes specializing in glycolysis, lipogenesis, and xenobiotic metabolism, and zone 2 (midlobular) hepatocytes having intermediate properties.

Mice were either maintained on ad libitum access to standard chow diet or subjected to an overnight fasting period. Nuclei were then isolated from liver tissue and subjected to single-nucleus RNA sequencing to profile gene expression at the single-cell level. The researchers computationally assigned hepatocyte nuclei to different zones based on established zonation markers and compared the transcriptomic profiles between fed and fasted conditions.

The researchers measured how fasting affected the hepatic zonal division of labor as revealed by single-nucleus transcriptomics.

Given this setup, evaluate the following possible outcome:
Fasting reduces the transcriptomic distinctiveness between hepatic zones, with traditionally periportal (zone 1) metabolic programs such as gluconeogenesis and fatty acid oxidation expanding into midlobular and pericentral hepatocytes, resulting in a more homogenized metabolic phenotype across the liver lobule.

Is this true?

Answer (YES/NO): YES